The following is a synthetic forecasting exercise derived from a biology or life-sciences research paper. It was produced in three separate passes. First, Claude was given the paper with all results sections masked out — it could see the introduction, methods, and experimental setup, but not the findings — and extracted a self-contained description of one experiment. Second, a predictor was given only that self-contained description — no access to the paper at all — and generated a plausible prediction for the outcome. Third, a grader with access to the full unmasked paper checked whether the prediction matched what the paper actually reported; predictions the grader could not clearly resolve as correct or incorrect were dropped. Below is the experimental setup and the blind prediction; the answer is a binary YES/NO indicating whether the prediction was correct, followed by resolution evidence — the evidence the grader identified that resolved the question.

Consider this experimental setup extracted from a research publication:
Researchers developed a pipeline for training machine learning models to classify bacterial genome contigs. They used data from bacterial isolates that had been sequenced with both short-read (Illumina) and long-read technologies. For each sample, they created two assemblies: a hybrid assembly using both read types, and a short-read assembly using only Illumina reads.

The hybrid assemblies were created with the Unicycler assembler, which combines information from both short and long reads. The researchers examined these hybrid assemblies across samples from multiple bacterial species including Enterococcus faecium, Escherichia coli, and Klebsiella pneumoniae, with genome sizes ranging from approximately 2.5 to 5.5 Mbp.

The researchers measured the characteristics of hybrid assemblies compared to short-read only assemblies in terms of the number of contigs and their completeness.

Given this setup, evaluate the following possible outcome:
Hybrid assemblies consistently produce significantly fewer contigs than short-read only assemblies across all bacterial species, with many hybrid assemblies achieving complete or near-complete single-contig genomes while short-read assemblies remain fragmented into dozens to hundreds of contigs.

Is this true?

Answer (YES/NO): NO